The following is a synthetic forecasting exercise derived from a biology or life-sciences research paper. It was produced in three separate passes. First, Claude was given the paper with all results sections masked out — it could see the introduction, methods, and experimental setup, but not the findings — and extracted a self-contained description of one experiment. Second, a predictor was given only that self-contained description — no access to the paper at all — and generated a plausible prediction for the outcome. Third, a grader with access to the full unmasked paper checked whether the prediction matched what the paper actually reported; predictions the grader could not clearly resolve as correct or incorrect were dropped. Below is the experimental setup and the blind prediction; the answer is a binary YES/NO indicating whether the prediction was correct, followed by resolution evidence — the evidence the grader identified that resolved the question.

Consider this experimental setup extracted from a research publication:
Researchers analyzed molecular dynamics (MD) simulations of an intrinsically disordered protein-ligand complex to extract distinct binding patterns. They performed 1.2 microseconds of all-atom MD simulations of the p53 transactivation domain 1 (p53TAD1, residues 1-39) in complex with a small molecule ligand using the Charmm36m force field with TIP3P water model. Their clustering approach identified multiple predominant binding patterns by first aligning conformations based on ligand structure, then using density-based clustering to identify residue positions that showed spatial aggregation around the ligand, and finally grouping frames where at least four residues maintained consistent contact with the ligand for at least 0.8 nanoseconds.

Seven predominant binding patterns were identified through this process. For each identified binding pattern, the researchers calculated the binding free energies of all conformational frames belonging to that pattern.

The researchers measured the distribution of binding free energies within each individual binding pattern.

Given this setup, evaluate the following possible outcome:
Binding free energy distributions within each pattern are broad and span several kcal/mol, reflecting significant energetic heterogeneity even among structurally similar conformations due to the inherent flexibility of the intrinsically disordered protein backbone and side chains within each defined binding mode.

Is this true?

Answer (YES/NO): NO